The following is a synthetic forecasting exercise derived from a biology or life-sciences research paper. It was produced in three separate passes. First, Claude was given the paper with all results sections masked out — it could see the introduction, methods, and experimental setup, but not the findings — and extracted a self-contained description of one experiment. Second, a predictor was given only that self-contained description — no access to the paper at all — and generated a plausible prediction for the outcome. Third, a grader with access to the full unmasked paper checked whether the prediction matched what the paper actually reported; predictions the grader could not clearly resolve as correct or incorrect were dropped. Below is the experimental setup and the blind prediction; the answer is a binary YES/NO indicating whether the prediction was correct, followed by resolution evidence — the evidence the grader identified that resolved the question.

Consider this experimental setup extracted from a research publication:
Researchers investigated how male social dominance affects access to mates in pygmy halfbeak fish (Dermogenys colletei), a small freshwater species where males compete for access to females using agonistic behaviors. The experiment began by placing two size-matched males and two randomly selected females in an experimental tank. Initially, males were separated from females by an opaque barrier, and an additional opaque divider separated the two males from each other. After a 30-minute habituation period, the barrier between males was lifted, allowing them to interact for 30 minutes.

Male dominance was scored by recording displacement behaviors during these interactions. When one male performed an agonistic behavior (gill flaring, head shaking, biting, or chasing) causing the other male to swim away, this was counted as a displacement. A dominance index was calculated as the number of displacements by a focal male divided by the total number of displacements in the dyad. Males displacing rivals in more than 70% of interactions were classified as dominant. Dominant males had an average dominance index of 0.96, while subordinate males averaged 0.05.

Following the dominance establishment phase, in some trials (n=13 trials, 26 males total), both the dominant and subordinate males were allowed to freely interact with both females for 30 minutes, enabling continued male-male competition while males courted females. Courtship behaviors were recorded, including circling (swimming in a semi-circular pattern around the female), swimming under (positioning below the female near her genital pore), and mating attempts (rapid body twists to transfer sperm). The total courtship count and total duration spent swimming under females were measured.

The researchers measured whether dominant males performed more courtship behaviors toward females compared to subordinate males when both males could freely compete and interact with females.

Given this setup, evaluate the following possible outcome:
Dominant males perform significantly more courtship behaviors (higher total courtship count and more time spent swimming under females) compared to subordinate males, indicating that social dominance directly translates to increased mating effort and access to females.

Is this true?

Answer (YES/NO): YES